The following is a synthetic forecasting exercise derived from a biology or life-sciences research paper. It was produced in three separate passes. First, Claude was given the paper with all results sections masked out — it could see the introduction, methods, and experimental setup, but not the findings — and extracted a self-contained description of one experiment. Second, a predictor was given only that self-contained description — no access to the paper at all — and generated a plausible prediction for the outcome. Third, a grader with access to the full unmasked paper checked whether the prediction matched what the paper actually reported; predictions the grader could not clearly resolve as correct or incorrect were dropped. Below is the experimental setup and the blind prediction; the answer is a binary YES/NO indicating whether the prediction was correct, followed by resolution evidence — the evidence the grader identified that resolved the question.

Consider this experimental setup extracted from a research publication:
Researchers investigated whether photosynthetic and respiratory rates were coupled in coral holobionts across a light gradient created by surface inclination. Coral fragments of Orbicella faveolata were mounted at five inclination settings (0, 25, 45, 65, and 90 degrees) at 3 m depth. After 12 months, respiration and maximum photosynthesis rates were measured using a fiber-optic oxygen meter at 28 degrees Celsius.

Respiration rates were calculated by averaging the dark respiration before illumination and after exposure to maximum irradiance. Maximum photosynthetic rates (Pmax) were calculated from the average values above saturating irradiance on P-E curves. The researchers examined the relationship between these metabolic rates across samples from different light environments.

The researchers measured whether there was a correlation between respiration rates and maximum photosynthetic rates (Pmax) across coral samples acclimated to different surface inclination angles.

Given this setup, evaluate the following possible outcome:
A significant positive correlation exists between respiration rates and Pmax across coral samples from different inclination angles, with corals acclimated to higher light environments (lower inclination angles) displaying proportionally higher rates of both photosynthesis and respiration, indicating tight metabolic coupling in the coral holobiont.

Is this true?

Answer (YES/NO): NO